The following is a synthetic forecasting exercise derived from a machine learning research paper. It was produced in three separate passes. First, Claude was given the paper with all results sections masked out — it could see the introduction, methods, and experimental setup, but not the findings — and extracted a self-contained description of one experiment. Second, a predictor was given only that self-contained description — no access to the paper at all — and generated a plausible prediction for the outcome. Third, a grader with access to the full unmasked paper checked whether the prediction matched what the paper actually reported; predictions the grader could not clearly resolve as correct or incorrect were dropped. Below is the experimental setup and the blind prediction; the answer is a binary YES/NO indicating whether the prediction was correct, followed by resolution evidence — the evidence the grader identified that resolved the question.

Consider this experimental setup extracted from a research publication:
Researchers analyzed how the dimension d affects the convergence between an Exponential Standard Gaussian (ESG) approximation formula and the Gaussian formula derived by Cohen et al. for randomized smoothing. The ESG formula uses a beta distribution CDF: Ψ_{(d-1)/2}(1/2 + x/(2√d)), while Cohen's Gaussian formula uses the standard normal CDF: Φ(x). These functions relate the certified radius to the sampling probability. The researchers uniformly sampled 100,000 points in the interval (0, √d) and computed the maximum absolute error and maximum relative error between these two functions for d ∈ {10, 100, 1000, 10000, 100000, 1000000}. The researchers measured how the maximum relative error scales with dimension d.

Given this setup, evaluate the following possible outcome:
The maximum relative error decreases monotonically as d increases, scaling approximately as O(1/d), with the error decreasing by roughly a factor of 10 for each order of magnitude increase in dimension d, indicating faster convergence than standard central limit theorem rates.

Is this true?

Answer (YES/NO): YES